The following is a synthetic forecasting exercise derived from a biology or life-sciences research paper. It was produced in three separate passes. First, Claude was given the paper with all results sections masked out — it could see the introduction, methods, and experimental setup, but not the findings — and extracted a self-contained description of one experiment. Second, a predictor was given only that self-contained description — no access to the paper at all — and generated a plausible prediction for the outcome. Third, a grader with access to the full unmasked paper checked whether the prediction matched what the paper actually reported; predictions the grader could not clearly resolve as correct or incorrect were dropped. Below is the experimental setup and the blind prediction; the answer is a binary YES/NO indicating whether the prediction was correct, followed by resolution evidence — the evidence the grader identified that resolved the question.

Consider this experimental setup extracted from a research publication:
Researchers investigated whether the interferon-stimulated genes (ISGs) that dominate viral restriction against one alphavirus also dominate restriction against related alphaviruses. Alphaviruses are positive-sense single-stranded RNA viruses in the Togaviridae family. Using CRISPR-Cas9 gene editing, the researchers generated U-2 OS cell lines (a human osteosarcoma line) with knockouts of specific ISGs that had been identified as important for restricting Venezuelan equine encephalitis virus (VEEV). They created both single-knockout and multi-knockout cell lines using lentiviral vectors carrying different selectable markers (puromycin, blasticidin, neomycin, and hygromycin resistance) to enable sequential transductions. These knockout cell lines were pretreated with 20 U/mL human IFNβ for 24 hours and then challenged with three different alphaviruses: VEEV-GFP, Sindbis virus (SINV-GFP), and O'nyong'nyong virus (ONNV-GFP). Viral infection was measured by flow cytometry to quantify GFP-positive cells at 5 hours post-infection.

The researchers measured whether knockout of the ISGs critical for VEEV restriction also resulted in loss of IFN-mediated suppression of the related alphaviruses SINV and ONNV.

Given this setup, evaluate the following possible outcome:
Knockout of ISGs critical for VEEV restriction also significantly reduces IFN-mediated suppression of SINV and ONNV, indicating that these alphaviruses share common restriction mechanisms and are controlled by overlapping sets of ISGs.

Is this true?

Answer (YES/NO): NO